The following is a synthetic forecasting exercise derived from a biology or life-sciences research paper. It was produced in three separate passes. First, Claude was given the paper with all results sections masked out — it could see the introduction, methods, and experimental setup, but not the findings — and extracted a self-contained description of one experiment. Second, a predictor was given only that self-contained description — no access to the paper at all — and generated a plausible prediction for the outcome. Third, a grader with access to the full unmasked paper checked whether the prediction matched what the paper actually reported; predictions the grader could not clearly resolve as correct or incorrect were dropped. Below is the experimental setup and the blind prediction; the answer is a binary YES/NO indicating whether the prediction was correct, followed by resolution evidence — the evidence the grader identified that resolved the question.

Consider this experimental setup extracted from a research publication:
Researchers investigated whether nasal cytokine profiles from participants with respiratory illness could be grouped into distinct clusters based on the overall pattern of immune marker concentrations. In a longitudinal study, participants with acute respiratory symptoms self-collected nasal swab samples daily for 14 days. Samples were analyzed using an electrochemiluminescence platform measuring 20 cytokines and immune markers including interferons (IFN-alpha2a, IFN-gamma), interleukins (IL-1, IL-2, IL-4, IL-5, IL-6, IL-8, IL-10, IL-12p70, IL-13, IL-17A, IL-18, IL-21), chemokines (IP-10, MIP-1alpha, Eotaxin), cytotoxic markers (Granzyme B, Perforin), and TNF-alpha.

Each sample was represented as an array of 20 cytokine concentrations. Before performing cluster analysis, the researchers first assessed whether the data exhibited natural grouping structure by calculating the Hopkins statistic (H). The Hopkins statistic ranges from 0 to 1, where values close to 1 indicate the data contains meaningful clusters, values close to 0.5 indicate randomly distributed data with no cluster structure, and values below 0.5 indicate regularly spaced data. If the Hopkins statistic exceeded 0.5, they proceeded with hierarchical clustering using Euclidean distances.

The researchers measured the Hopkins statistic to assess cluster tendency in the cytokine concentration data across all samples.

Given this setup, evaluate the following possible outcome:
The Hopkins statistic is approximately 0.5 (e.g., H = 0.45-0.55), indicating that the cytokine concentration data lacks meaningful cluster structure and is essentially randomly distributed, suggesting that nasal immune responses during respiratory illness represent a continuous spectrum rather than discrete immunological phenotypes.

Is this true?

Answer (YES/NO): NO